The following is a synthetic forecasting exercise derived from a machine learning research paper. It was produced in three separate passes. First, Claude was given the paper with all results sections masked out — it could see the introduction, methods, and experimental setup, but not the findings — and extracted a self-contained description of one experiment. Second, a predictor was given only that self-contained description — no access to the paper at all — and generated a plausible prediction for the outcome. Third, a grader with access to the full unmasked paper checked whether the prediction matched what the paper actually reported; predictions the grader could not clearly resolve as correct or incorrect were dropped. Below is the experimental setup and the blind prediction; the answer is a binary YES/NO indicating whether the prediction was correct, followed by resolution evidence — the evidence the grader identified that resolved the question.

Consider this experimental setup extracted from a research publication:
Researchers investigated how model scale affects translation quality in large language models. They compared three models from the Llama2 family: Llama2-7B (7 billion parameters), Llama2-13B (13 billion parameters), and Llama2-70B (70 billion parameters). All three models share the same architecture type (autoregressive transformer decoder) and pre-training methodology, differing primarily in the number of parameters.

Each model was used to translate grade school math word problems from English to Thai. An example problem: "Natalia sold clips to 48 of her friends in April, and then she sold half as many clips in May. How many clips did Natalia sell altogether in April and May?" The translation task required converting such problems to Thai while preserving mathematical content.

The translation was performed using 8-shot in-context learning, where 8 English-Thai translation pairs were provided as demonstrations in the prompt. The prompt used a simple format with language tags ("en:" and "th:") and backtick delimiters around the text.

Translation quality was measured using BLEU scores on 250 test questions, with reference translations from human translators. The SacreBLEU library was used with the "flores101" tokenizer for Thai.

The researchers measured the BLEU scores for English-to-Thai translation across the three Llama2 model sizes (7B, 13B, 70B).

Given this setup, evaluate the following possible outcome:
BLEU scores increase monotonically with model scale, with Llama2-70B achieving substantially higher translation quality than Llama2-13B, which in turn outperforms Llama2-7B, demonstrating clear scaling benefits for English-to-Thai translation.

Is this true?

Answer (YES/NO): YES